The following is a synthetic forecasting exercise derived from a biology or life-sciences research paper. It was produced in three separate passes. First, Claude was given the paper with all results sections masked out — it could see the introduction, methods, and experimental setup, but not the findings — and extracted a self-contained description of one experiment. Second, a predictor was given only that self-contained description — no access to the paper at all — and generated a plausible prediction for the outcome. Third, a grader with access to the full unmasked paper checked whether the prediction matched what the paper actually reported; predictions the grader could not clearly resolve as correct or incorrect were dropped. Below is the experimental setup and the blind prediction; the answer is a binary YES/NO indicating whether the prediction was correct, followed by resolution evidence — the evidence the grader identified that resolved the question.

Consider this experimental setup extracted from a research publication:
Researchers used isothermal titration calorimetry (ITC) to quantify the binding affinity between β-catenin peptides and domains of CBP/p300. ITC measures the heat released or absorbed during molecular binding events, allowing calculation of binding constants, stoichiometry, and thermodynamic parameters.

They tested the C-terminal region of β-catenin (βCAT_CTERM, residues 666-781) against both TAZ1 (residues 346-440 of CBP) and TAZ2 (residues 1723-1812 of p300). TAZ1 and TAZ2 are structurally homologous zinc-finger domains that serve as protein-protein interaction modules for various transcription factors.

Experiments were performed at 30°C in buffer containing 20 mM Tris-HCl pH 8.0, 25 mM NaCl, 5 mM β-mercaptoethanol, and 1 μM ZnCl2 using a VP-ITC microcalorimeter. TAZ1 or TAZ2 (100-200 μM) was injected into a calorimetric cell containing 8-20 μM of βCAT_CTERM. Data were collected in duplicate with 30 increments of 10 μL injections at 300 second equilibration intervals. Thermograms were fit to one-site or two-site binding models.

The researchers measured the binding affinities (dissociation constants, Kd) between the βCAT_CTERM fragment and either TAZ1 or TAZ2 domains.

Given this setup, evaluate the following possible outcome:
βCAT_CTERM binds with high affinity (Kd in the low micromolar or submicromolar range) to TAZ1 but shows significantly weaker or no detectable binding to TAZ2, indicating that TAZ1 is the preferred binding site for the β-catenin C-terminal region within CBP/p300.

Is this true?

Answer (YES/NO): NO